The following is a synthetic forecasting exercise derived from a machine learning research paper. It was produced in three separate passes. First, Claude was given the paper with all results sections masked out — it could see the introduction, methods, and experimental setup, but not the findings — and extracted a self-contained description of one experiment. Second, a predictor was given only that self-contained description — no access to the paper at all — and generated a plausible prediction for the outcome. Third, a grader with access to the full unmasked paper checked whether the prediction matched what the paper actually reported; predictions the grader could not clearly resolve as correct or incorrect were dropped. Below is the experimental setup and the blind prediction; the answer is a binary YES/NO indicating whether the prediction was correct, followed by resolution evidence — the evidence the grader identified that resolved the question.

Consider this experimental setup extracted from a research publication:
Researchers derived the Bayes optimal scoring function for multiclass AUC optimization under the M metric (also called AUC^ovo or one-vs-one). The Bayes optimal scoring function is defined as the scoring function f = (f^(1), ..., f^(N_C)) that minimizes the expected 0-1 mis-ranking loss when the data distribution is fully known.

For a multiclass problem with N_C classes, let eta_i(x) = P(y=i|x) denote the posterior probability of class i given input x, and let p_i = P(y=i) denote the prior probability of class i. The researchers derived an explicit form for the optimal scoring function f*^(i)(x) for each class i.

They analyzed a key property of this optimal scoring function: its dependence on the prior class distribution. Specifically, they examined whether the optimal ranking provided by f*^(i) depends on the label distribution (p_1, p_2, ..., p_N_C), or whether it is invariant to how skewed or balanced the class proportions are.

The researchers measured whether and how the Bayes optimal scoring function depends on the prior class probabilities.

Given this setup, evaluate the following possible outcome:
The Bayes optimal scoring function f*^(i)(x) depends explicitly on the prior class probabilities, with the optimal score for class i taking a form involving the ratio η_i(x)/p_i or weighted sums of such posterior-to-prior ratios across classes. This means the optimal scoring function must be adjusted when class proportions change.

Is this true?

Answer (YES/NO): NO